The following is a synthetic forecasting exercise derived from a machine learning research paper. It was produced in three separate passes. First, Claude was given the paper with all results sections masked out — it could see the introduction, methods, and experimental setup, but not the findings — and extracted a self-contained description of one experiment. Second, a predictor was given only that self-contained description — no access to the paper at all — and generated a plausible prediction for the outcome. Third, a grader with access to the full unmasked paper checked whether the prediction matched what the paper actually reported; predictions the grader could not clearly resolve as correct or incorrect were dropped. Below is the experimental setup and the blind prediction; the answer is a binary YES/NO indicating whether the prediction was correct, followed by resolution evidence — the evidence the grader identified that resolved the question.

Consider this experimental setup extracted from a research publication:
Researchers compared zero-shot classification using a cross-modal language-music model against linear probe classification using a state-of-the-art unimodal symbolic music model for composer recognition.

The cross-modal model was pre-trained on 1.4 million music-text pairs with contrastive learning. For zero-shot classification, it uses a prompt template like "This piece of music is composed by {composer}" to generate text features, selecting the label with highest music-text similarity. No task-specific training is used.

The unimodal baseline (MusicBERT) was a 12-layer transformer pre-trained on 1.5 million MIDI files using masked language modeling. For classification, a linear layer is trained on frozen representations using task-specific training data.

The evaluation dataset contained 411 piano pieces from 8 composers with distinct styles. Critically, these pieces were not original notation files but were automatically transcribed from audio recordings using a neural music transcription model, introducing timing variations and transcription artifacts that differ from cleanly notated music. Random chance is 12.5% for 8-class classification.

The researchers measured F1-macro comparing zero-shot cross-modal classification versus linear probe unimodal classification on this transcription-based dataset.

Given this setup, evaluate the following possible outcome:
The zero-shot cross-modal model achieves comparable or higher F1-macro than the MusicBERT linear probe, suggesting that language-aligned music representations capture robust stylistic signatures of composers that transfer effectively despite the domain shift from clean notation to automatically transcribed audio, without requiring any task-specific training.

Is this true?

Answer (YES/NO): NO